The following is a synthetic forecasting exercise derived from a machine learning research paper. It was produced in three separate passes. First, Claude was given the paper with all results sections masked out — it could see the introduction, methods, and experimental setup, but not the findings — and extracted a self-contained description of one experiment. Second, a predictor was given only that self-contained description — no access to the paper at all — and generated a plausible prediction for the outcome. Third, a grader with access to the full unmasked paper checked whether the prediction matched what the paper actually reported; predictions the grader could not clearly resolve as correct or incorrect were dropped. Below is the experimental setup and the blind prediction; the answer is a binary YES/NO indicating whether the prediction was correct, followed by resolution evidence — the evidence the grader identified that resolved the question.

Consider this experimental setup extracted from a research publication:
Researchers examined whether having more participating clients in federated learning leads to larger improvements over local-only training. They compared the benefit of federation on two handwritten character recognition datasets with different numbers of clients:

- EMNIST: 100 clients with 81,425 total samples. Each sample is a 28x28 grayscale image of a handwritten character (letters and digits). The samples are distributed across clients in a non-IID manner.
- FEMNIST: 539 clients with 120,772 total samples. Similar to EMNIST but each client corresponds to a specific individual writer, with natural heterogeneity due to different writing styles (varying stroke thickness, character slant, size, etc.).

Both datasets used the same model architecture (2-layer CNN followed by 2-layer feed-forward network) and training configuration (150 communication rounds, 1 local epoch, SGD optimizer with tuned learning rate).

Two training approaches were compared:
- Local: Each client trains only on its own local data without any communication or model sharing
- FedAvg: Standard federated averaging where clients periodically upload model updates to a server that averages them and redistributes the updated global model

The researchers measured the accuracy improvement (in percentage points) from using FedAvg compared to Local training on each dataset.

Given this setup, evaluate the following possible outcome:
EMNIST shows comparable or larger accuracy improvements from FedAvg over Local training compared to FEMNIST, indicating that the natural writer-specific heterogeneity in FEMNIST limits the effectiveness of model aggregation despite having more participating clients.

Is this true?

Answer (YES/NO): YES